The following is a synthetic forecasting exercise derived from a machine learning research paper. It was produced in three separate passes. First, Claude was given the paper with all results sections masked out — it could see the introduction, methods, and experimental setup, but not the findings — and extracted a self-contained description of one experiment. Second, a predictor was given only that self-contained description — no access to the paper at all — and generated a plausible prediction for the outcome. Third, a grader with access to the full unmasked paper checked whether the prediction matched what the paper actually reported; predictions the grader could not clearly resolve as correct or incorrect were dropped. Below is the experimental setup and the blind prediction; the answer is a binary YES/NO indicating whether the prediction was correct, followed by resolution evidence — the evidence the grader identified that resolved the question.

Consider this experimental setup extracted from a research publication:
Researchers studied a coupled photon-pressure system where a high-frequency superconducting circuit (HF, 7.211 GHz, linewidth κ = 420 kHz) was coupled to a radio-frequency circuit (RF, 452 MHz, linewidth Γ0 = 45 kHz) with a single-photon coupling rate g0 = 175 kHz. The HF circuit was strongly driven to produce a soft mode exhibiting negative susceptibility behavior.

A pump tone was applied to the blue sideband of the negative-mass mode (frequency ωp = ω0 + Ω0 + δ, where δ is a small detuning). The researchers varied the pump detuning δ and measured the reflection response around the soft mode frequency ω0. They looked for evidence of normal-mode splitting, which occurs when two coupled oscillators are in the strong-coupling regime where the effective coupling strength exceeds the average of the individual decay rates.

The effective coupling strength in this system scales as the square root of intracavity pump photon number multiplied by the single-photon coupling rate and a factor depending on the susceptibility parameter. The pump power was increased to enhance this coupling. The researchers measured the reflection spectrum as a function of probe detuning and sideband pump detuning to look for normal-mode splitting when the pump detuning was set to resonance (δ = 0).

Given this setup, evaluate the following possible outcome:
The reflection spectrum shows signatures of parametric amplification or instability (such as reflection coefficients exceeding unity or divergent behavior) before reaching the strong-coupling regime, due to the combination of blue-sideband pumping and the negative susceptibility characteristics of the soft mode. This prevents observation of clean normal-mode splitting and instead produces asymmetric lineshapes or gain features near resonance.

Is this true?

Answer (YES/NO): NO